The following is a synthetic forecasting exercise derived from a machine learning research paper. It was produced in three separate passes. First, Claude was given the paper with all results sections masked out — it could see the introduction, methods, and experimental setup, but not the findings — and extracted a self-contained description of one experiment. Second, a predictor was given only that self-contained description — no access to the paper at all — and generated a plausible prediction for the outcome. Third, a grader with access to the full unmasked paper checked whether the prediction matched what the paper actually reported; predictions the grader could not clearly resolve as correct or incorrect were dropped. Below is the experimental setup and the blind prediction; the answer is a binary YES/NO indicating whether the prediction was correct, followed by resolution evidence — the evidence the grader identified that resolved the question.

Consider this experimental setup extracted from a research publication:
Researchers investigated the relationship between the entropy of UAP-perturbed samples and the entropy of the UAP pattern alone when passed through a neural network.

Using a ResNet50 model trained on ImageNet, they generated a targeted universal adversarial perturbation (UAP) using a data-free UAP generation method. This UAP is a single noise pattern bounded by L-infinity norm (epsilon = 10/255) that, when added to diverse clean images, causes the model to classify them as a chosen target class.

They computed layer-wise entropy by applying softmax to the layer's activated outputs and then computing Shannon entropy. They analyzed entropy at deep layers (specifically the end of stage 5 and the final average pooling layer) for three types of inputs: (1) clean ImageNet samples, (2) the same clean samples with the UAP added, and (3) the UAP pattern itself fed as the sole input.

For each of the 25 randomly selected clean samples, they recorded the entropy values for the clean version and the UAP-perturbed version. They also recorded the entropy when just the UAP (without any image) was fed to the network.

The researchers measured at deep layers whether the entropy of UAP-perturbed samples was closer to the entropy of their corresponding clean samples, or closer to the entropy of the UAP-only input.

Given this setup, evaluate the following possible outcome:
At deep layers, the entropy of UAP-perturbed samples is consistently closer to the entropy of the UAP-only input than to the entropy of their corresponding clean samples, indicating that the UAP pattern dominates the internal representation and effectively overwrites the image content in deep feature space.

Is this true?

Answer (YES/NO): YES